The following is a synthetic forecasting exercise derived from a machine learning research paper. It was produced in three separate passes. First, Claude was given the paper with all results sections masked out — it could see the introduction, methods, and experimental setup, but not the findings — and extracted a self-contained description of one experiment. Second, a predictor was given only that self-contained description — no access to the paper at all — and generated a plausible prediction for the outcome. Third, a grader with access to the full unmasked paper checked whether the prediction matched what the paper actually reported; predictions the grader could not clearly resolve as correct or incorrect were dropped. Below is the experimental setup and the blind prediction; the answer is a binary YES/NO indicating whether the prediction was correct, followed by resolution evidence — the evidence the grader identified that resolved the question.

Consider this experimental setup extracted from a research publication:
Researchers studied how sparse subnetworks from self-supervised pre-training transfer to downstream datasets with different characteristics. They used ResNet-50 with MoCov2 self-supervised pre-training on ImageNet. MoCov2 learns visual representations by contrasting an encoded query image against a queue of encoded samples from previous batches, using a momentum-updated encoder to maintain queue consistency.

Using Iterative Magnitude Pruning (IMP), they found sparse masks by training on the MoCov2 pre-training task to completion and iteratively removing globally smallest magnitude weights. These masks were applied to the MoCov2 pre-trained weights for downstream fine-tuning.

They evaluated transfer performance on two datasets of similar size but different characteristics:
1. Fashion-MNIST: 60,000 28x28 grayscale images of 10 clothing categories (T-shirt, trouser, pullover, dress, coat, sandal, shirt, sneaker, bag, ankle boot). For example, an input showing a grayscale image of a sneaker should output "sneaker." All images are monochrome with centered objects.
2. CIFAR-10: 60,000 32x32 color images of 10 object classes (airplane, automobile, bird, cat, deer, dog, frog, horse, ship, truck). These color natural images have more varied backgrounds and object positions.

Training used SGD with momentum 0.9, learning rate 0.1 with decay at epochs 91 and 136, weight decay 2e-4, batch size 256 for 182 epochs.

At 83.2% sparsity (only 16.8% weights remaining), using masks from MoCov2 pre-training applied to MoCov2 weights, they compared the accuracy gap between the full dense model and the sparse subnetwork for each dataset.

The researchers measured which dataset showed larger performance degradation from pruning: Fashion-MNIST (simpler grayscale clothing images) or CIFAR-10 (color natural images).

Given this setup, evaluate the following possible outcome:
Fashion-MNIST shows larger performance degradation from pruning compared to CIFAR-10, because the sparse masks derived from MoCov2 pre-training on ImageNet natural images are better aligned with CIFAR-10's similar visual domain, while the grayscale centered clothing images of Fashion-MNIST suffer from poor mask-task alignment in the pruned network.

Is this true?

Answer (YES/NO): NO